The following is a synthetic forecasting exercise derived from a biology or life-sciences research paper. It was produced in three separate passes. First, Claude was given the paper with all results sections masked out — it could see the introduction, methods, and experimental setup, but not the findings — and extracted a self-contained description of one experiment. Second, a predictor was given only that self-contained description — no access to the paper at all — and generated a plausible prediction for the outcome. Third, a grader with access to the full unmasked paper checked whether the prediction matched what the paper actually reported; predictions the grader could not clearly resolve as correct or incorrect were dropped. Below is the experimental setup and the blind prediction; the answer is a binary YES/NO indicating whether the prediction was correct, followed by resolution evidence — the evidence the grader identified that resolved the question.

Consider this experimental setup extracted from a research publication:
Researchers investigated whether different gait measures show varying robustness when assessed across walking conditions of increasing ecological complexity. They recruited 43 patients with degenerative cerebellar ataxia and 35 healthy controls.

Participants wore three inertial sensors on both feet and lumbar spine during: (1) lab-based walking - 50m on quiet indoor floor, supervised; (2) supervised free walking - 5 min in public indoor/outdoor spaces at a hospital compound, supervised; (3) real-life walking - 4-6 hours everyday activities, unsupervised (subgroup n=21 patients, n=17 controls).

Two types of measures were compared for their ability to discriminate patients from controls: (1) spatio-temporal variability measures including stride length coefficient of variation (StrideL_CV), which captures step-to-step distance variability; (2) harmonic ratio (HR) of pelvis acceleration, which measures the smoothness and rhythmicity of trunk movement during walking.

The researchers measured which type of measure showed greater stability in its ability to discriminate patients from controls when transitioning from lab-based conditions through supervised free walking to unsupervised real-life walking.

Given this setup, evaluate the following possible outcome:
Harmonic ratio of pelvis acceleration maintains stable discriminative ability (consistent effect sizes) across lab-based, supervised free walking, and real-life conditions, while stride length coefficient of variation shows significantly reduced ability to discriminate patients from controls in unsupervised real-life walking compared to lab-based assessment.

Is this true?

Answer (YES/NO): NO